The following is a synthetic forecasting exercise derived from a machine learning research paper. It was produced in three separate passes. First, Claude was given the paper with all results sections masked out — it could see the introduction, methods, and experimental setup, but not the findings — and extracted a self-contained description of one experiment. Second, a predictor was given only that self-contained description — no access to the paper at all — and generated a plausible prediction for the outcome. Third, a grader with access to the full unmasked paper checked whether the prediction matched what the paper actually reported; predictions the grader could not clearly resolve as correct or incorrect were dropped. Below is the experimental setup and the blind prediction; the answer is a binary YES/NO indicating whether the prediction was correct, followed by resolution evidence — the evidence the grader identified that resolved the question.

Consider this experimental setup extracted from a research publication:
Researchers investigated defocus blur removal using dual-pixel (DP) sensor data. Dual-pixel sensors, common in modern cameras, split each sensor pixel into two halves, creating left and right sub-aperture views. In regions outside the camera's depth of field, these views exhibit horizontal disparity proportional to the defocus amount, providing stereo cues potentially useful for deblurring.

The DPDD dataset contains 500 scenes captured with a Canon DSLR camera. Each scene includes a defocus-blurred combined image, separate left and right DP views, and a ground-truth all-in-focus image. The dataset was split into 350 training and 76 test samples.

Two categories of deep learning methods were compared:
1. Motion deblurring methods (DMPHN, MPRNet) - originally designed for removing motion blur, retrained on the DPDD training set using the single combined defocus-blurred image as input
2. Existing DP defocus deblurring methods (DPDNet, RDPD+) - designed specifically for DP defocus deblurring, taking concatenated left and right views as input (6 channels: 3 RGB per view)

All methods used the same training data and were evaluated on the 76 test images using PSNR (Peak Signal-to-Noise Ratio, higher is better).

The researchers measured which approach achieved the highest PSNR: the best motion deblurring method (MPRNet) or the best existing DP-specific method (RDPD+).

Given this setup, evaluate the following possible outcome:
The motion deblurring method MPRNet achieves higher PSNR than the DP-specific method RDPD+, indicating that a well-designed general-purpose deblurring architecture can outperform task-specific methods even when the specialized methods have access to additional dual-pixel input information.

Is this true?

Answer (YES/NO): YES